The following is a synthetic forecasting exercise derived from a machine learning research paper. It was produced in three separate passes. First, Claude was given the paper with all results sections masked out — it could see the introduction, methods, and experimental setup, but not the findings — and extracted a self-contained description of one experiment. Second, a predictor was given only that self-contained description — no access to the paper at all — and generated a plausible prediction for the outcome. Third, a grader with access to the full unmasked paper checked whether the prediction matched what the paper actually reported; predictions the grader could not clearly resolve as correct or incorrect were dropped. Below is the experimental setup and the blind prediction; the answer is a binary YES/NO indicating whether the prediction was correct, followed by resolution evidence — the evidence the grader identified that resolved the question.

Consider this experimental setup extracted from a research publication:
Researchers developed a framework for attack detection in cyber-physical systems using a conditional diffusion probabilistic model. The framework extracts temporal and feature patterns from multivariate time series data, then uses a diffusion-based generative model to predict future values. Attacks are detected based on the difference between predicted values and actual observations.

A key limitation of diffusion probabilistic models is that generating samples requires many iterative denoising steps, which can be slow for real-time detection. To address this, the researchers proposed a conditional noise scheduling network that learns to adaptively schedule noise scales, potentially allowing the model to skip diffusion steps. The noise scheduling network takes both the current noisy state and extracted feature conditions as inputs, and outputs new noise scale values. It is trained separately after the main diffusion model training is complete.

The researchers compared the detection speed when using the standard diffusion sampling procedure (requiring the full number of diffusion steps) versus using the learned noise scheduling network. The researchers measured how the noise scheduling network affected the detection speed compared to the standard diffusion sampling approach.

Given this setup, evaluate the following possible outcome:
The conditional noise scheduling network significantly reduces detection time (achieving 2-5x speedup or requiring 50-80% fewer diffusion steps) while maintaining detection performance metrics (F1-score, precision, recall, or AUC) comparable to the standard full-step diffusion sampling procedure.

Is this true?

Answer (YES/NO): YES